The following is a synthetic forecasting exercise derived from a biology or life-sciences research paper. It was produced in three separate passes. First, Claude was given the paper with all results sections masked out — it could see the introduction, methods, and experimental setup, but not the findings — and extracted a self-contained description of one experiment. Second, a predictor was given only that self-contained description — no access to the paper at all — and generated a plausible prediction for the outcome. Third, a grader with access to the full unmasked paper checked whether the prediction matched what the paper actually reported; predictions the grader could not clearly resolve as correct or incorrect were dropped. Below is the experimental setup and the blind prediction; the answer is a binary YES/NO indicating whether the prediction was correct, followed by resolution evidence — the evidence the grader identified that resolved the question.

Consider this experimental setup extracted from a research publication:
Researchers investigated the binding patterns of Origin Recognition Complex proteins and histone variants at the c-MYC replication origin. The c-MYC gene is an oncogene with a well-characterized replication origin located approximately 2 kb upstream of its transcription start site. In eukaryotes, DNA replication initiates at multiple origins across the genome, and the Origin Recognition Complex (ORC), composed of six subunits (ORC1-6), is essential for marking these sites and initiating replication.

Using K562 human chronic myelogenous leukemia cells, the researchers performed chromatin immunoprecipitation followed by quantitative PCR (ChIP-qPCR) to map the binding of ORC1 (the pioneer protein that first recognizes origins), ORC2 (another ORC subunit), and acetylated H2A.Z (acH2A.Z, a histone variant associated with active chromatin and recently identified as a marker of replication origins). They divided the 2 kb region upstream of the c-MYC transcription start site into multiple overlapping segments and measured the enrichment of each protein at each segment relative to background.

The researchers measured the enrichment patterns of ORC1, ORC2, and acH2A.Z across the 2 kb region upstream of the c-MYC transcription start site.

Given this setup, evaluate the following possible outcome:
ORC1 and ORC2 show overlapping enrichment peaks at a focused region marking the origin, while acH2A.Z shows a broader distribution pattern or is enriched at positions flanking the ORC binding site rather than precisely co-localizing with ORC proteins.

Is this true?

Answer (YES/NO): NO